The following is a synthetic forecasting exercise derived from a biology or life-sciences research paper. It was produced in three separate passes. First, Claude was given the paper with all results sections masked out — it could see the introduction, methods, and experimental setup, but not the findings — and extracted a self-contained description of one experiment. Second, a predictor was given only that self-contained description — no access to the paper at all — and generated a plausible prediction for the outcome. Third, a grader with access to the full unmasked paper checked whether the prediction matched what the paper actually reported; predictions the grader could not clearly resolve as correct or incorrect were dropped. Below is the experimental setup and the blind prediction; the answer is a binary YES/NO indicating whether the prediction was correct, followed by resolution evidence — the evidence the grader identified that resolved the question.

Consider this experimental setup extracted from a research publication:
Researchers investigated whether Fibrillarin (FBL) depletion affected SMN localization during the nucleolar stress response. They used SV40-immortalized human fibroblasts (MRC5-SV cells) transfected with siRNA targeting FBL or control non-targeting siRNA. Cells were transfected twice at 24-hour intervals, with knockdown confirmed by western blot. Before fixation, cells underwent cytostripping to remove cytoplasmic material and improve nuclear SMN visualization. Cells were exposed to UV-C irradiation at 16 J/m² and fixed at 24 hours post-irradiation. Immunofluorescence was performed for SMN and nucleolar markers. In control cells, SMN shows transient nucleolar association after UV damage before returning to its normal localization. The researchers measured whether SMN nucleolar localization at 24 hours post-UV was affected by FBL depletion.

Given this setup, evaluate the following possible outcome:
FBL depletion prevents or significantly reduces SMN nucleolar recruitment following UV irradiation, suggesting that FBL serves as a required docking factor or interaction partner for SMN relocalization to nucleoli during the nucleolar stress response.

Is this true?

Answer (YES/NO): YES